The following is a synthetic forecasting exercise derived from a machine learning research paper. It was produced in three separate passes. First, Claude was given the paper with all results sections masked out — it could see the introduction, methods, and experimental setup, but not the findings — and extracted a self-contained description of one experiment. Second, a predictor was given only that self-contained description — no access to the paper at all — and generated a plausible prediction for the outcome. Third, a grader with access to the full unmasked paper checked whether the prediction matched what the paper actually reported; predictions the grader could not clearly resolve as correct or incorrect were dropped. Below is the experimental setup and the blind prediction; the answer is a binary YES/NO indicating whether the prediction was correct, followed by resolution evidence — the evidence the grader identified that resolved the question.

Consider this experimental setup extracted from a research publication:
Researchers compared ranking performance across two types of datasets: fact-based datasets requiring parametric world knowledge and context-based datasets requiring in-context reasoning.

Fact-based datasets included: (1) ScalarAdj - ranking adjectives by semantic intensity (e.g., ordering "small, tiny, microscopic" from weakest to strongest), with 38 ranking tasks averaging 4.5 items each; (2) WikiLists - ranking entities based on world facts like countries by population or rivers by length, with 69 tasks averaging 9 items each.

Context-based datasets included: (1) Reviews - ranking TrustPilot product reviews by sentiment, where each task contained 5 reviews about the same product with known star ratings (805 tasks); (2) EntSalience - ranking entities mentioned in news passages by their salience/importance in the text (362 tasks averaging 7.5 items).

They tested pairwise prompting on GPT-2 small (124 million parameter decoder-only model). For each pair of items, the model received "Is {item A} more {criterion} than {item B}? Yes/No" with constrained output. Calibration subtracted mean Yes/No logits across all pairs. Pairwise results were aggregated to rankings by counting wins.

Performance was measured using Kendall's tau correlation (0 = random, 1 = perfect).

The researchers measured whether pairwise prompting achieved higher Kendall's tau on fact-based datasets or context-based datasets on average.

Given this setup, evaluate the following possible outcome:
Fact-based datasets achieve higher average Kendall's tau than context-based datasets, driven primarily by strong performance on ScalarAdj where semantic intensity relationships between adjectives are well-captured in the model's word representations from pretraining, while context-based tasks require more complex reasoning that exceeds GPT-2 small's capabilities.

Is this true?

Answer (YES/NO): YES